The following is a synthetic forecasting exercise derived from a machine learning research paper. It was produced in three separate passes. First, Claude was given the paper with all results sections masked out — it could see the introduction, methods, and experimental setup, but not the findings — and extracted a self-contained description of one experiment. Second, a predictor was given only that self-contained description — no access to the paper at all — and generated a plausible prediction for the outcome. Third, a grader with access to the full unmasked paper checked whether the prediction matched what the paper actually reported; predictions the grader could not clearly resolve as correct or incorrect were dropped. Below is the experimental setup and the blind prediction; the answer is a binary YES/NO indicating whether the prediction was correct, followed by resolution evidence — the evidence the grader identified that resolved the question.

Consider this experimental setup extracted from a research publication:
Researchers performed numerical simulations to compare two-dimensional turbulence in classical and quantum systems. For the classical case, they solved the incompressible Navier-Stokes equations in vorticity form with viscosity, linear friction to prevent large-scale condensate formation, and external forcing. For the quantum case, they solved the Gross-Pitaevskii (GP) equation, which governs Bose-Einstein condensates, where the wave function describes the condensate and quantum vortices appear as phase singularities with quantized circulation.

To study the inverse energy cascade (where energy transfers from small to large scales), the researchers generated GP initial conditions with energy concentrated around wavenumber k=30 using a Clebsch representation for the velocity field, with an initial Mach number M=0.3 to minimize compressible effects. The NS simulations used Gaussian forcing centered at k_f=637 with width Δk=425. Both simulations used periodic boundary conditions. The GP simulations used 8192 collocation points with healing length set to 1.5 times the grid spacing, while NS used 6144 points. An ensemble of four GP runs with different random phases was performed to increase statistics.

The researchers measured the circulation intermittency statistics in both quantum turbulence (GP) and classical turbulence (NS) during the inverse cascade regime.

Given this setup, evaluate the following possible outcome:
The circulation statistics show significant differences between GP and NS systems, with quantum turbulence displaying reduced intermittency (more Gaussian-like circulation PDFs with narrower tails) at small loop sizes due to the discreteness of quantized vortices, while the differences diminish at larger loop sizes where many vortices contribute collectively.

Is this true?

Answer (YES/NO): NO